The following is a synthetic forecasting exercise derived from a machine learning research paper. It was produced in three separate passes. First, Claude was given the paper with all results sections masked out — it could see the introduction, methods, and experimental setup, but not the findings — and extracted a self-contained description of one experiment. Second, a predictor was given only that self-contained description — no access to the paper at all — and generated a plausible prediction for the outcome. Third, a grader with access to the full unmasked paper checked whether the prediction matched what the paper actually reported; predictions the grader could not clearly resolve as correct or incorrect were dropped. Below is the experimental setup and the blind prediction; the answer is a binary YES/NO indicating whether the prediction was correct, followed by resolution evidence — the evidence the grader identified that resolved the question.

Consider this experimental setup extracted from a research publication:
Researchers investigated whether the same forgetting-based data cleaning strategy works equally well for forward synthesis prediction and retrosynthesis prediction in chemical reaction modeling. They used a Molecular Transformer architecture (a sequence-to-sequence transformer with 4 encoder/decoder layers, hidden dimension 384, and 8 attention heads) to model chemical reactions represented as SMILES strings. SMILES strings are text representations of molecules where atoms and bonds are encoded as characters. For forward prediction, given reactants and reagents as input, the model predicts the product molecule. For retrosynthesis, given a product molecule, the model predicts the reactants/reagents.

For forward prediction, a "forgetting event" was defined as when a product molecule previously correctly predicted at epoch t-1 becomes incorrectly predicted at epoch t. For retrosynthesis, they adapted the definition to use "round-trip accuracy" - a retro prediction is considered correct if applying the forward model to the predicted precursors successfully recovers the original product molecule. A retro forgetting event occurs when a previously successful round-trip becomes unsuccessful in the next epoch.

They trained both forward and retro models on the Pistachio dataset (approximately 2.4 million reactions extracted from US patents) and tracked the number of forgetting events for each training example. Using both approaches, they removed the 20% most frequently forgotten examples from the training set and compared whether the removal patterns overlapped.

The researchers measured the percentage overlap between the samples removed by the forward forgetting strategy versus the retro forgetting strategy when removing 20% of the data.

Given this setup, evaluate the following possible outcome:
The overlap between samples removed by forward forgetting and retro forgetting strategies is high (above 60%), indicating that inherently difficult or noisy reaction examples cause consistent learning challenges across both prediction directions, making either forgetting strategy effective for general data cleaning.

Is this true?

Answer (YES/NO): NO